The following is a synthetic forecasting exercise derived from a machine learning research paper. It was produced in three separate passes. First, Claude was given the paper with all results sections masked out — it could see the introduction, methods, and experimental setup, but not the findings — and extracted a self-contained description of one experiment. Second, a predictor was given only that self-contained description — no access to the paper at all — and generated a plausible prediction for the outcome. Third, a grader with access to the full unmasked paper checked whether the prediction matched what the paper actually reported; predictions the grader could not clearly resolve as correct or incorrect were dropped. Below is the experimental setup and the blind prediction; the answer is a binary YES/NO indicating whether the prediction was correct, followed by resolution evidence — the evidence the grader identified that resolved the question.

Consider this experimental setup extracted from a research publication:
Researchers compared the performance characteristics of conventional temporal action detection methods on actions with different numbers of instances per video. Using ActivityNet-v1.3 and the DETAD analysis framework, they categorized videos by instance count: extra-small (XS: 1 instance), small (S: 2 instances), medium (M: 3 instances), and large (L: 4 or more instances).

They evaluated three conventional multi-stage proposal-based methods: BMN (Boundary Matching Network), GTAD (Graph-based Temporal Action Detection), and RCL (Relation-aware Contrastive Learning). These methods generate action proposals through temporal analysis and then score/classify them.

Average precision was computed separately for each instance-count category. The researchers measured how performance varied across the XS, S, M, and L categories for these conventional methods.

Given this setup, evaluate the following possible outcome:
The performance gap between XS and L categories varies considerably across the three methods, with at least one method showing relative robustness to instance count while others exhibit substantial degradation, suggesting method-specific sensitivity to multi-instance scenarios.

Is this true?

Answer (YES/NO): NO